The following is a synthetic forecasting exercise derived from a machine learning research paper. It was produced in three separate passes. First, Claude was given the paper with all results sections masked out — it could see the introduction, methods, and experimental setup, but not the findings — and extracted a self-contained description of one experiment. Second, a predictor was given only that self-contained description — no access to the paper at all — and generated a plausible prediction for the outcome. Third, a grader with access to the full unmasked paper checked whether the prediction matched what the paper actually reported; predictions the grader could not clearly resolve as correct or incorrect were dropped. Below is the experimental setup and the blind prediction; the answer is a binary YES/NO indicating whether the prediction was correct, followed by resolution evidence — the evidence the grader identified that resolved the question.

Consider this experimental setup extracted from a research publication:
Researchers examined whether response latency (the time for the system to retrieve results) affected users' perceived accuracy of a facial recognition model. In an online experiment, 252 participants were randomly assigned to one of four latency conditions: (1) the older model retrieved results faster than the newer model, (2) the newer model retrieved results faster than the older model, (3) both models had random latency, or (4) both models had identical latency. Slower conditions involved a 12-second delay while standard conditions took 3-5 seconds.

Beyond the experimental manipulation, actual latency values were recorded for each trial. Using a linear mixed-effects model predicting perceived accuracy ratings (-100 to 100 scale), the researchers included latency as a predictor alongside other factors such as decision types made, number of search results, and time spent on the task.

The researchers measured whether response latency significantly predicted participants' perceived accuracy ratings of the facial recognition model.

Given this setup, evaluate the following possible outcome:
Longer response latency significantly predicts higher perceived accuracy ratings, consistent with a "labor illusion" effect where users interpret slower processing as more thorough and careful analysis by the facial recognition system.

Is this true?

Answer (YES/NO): NO